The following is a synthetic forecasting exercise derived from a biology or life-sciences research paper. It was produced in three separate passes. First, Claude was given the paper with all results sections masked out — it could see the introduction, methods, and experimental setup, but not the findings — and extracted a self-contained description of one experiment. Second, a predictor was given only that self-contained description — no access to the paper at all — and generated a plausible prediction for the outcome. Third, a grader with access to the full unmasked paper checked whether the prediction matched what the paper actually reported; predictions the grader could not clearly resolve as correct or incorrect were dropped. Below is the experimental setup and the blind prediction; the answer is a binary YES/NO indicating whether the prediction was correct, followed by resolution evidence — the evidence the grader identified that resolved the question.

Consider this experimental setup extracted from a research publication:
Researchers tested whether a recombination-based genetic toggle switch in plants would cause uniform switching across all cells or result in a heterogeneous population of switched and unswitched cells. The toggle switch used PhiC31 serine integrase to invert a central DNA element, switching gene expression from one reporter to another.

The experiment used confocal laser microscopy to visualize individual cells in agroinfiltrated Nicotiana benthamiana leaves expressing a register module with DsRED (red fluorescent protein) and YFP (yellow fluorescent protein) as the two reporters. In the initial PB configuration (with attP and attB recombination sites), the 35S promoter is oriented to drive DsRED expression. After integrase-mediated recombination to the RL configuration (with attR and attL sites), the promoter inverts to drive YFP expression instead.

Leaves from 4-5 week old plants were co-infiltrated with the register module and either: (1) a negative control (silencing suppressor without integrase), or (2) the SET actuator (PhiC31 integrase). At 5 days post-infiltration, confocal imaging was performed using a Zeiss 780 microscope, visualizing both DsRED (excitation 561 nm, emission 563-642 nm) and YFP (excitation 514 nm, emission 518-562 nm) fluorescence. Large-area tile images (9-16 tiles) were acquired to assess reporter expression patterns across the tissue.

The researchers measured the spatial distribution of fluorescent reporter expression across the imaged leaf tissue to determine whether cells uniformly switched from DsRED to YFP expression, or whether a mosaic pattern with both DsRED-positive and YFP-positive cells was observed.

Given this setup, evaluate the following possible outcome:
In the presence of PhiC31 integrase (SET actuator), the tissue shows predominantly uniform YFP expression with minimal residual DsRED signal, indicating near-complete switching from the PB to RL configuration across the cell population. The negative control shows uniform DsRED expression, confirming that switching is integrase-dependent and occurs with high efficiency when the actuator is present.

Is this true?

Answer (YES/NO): NO